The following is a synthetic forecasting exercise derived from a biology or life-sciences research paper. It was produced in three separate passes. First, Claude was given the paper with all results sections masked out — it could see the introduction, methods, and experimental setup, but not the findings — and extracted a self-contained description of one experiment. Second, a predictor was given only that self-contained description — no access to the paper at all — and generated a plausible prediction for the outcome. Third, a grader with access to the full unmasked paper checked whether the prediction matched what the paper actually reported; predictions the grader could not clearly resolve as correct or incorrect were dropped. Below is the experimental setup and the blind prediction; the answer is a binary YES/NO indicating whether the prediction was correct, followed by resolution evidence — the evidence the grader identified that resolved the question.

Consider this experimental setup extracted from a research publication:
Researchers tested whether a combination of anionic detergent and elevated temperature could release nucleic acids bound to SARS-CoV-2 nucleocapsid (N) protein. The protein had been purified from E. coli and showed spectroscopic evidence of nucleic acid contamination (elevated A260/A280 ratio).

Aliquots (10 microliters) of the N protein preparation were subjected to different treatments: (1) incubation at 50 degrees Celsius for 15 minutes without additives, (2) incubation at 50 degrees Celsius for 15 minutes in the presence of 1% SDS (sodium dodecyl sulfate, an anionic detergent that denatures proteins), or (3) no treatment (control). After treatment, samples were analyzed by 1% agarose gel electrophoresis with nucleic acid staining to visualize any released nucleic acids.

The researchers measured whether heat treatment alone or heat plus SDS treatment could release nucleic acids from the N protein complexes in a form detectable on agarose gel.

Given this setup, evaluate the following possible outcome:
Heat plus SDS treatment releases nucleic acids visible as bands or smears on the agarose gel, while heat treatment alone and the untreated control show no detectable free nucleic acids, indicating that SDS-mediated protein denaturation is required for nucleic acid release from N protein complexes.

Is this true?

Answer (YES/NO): YES